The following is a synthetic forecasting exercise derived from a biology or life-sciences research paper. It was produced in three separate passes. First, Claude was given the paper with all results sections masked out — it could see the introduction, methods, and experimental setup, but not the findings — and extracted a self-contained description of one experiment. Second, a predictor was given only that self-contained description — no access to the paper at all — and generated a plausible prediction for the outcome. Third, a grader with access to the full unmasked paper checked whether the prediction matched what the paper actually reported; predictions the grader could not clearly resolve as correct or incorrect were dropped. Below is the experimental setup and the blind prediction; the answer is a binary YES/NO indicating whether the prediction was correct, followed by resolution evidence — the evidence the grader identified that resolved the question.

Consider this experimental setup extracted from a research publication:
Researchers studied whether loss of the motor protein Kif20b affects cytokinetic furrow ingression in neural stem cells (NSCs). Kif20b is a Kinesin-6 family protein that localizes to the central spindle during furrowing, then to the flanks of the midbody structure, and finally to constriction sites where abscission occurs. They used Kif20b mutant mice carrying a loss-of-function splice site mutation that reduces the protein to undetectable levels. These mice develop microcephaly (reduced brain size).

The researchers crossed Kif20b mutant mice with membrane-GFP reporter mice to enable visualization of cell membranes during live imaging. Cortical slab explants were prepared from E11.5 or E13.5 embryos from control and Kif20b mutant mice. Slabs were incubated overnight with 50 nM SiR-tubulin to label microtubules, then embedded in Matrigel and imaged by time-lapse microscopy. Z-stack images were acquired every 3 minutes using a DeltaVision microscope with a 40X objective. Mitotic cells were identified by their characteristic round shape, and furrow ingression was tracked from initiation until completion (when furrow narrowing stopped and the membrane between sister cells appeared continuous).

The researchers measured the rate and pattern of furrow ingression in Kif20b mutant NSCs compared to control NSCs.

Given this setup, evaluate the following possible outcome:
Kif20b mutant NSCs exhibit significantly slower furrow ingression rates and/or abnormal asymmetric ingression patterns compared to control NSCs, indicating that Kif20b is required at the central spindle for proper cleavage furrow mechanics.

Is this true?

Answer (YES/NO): NO